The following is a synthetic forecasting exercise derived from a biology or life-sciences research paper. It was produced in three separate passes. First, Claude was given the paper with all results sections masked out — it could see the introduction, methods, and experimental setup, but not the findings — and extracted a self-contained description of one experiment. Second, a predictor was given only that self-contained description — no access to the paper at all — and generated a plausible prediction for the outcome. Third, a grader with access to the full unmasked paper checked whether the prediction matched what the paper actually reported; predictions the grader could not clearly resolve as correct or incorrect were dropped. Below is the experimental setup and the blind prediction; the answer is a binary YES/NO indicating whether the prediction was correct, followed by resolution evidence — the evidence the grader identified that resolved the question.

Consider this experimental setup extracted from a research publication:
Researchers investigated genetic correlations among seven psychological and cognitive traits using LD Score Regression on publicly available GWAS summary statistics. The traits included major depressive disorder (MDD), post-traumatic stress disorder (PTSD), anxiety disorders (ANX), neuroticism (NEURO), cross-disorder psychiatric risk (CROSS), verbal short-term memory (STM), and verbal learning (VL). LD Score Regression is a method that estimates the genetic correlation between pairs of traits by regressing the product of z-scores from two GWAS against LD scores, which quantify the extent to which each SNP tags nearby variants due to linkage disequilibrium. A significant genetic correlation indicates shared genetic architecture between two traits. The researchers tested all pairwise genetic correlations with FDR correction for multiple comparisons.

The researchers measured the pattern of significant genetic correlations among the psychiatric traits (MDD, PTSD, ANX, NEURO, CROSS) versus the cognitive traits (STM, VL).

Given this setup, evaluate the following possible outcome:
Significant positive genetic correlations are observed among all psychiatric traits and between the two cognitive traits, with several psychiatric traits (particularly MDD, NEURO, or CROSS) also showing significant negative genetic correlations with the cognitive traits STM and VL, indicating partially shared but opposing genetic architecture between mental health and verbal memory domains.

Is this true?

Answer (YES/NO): NO